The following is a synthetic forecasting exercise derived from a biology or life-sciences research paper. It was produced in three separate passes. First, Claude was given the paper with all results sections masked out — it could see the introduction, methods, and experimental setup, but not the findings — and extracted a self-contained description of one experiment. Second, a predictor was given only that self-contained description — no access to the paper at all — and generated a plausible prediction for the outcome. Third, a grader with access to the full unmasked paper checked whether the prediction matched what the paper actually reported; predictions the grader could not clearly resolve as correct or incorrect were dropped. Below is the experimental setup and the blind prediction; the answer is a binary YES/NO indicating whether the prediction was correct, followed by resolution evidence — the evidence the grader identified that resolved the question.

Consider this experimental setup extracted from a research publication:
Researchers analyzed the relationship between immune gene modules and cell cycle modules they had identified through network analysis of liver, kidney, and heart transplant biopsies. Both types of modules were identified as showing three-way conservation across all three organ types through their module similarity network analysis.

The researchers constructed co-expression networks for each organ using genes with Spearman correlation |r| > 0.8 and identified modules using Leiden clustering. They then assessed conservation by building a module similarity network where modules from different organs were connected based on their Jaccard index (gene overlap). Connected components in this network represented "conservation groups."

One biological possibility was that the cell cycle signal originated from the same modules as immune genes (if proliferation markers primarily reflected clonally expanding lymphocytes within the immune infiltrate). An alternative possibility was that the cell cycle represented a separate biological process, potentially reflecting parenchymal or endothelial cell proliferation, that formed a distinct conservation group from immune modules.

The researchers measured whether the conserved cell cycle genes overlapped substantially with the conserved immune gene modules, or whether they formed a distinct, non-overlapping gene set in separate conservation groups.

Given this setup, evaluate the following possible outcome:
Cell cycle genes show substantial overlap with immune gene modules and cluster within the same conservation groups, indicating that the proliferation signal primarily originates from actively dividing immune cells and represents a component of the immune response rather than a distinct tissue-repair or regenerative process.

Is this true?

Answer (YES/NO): NO